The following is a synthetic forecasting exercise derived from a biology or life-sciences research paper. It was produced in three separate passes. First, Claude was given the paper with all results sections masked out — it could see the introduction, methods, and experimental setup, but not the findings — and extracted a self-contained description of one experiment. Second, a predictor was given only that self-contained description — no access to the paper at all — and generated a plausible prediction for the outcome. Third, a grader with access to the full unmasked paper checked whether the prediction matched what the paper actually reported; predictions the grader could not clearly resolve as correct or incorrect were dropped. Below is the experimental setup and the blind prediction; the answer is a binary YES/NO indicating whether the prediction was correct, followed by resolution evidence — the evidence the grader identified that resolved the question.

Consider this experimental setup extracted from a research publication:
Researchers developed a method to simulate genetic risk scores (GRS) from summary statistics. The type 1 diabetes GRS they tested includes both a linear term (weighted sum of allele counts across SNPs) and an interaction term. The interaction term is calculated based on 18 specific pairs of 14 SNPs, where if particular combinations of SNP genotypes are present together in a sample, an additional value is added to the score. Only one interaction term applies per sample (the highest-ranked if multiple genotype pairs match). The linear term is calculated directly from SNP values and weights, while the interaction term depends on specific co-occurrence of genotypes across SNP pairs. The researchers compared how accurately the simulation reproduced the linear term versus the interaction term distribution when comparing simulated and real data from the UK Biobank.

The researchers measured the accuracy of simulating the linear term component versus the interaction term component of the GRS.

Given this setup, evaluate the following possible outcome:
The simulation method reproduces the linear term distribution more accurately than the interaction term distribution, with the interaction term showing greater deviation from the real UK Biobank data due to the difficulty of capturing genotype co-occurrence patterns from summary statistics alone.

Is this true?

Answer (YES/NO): NO